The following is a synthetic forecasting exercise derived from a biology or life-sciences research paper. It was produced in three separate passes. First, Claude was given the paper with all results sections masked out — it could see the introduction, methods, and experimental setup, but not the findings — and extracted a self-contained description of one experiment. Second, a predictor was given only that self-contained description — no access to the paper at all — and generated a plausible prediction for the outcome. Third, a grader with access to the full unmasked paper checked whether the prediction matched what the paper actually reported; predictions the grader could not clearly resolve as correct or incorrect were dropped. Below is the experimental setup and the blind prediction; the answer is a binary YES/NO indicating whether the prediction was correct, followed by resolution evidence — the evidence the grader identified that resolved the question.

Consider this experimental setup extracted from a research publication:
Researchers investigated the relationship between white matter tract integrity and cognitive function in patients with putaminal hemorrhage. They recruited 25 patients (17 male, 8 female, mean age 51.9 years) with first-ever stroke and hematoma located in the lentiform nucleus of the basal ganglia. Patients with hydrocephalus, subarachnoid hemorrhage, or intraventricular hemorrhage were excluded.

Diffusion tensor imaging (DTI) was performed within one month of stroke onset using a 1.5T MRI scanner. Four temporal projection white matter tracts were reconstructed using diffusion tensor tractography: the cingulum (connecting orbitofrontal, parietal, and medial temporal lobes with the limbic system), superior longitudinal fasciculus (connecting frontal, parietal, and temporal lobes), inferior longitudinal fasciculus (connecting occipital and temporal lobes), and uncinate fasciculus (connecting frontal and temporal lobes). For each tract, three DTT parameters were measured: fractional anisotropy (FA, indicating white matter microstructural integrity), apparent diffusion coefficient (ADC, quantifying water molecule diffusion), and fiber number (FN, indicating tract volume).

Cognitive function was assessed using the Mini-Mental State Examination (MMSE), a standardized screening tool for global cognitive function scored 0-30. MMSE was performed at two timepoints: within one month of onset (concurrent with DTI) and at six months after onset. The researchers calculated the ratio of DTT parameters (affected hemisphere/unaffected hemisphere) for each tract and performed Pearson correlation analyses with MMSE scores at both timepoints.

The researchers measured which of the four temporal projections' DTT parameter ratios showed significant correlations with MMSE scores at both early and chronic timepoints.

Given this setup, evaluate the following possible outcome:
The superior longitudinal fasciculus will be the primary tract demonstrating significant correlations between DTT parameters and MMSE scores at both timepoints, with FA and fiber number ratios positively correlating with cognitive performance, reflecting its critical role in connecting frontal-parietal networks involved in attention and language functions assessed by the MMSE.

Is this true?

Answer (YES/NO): NO